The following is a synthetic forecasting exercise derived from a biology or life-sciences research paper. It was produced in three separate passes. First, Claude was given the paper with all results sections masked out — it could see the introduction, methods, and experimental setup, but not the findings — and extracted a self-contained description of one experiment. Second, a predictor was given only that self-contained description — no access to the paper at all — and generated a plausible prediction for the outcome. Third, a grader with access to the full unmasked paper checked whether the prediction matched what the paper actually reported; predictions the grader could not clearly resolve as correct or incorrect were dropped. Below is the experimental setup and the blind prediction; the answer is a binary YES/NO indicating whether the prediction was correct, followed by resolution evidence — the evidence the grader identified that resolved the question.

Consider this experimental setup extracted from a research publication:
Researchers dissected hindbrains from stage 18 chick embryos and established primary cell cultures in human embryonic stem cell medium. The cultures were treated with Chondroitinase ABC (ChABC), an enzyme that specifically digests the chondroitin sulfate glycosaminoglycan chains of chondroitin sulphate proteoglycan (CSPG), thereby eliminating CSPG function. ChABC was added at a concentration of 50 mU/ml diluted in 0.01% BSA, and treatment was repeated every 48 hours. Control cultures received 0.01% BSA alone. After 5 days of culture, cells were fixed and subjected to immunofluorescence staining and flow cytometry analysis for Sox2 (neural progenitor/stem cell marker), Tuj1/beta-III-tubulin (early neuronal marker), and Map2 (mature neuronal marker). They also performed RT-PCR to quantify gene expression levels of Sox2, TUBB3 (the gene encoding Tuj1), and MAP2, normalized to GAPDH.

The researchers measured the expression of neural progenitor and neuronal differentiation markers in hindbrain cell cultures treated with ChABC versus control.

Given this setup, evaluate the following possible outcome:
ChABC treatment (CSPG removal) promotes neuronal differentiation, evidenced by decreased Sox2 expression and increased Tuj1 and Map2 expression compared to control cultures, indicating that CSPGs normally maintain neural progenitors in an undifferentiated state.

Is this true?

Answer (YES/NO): YES